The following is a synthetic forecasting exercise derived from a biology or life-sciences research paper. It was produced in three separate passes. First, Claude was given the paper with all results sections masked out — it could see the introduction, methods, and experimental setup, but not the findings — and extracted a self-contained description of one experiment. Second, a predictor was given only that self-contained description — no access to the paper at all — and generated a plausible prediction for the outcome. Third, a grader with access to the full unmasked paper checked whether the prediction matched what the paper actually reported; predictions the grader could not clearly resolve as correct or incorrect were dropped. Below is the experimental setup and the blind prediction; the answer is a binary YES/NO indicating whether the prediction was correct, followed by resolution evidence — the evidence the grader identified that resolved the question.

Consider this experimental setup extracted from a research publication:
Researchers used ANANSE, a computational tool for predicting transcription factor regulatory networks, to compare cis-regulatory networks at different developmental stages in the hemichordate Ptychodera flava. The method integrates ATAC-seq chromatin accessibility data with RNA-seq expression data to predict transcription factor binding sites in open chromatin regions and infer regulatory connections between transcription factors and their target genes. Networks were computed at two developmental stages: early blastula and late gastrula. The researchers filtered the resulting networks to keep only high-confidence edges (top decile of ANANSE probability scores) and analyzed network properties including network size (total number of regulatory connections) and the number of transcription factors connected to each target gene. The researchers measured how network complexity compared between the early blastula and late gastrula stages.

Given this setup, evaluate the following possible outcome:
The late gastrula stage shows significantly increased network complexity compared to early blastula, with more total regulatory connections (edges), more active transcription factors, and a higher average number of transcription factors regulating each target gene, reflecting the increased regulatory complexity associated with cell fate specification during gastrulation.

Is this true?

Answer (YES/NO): YES